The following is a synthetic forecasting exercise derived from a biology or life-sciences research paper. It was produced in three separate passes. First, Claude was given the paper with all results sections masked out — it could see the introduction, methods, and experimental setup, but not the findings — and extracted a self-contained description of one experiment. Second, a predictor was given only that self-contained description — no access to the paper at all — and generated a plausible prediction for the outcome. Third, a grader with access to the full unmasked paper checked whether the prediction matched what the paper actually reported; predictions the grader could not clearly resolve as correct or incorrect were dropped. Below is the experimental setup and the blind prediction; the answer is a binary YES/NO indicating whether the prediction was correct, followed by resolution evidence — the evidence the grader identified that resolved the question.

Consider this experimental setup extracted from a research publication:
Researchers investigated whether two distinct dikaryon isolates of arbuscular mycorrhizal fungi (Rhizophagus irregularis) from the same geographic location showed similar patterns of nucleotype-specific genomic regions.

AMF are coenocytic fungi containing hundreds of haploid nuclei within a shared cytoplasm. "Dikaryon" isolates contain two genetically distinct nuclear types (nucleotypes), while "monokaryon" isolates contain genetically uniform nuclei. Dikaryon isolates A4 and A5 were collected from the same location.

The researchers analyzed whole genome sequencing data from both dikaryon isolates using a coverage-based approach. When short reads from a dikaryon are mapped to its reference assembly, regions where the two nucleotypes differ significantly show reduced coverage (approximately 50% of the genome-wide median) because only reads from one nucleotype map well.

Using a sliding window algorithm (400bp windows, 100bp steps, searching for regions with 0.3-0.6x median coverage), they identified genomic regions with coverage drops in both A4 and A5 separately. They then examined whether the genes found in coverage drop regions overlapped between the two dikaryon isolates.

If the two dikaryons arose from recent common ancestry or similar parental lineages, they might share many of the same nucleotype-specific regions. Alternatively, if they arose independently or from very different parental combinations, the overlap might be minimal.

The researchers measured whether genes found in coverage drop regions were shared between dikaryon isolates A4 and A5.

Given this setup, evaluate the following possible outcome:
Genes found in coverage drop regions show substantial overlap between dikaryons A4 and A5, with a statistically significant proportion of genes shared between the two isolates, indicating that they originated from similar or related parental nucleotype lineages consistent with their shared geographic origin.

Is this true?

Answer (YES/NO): NO